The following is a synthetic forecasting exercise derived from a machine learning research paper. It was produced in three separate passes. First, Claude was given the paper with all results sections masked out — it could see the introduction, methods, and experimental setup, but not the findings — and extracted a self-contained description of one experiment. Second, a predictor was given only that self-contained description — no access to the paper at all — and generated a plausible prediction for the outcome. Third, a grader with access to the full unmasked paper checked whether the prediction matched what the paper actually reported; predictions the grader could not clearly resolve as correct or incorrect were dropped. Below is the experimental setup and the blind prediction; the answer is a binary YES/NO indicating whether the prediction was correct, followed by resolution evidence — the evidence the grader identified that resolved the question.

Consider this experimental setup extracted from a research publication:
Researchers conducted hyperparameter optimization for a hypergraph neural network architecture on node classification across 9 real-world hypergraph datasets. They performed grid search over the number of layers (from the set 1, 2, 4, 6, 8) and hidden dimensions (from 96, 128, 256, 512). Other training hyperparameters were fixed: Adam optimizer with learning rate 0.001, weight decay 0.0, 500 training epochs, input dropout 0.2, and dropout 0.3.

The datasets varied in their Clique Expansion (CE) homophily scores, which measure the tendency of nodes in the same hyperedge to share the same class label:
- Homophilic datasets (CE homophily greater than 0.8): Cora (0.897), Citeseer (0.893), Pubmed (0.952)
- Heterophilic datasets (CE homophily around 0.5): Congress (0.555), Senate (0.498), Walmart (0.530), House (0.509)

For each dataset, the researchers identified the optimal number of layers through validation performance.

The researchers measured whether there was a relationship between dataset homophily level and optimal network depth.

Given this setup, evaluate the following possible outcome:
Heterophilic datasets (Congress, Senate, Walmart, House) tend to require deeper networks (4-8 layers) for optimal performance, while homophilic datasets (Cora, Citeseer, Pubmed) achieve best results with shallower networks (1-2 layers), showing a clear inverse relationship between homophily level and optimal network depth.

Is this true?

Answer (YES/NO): NO